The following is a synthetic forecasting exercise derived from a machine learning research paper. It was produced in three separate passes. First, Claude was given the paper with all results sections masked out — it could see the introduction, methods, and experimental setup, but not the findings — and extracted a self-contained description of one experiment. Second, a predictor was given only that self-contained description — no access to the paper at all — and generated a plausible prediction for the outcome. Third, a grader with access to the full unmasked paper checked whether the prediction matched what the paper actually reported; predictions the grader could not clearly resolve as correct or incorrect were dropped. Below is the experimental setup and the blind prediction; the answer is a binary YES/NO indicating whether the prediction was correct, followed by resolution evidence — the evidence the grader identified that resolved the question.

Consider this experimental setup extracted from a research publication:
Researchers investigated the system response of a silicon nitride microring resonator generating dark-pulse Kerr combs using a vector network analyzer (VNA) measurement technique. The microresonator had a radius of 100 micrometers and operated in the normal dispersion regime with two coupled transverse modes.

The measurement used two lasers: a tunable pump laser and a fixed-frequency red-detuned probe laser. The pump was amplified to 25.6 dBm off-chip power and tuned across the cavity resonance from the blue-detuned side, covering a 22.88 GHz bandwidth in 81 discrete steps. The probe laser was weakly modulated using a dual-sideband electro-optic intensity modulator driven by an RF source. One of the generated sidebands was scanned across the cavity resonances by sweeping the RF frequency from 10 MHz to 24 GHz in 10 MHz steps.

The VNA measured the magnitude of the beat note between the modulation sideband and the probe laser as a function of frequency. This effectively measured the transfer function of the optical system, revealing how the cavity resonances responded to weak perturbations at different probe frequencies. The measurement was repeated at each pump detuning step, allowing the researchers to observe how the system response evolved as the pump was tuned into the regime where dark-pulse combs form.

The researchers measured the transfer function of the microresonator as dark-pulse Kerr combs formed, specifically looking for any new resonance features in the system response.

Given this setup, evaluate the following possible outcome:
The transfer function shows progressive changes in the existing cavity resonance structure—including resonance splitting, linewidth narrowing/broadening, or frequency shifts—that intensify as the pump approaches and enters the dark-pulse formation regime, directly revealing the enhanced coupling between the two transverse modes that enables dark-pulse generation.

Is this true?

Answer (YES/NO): NO